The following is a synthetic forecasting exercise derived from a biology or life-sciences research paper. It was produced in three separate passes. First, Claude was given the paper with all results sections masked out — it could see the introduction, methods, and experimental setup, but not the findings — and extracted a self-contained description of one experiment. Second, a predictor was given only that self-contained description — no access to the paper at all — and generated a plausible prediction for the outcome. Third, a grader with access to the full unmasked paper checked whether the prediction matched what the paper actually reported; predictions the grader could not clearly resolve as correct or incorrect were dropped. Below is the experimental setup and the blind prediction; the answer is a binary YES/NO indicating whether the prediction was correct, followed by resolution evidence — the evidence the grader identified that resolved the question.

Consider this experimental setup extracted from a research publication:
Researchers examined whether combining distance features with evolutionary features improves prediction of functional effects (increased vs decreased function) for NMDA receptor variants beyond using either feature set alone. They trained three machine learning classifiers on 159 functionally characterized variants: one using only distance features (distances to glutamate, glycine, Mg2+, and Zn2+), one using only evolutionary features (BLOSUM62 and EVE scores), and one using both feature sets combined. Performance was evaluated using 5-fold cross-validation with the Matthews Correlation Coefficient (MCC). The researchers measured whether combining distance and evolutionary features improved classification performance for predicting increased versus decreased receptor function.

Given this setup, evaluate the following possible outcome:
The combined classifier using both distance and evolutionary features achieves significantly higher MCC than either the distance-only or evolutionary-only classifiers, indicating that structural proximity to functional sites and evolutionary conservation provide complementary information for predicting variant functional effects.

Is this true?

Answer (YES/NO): NO